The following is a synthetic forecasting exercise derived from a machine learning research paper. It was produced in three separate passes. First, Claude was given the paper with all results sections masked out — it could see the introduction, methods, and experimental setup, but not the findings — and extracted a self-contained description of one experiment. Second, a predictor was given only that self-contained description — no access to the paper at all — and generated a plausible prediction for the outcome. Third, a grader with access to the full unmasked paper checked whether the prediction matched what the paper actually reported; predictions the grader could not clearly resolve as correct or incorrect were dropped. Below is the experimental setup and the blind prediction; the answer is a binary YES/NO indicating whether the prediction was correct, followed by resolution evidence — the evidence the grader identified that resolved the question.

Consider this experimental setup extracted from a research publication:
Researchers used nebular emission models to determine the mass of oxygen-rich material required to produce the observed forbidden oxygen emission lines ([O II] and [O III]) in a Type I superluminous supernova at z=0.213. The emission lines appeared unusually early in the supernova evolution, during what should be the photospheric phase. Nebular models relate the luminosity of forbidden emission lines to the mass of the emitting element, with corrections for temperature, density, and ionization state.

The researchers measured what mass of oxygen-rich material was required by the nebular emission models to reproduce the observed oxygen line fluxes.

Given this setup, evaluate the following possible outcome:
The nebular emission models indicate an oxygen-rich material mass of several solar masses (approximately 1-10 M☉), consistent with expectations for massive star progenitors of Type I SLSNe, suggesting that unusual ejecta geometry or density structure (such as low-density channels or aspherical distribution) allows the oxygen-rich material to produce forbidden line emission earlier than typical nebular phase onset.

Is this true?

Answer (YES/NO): NO